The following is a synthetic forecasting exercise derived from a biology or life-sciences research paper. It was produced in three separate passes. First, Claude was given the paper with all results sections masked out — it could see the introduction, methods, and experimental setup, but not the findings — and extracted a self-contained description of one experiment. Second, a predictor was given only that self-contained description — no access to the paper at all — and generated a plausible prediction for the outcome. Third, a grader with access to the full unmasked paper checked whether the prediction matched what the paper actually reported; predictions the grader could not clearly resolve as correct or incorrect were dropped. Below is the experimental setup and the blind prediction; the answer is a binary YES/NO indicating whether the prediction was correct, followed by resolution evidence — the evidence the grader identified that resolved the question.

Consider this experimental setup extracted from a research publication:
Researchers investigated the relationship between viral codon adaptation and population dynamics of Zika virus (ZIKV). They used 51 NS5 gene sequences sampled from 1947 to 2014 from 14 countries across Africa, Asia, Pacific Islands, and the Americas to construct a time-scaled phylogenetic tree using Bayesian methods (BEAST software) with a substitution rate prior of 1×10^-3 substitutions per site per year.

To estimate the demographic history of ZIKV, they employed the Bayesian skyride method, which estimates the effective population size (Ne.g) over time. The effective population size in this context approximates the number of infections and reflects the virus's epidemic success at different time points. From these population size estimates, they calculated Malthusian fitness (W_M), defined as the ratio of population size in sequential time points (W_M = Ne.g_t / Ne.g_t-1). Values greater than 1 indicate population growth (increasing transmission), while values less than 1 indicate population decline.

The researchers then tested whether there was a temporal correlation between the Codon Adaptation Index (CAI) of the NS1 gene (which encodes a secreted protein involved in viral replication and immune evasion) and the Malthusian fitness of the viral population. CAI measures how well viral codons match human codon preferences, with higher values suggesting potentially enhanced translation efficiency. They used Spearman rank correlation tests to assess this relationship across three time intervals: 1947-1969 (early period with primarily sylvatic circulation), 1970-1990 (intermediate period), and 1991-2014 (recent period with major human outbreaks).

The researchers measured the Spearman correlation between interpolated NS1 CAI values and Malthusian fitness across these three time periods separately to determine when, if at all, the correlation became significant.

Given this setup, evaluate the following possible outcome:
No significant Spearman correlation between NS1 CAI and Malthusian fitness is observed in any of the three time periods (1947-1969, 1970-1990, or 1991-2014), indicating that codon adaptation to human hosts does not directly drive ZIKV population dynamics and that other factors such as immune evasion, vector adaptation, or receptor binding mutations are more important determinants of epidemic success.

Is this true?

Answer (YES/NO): NO